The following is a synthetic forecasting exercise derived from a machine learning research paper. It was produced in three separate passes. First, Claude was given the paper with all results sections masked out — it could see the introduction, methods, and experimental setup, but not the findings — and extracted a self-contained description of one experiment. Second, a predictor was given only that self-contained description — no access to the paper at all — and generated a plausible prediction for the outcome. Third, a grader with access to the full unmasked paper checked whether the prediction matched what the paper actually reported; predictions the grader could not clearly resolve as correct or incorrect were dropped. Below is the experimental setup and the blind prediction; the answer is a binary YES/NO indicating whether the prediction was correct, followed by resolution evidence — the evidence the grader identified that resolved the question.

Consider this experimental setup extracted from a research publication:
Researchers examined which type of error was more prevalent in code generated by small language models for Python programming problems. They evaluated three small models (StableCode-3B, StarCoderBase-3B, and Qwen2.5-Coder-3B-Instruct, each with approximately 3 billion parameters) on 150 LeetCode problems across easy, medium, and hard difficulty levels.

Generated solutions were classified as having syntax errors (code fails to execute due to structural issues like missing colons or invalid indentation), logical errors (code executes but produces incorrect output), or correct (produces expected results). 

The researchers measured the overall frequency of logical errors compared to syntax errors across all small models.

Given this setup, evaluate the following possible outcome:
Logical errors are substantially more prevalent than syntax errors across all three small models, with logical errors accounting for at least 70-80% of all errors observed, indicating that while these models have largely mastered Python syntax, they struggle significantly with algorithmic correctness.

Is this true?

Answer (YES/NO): YES